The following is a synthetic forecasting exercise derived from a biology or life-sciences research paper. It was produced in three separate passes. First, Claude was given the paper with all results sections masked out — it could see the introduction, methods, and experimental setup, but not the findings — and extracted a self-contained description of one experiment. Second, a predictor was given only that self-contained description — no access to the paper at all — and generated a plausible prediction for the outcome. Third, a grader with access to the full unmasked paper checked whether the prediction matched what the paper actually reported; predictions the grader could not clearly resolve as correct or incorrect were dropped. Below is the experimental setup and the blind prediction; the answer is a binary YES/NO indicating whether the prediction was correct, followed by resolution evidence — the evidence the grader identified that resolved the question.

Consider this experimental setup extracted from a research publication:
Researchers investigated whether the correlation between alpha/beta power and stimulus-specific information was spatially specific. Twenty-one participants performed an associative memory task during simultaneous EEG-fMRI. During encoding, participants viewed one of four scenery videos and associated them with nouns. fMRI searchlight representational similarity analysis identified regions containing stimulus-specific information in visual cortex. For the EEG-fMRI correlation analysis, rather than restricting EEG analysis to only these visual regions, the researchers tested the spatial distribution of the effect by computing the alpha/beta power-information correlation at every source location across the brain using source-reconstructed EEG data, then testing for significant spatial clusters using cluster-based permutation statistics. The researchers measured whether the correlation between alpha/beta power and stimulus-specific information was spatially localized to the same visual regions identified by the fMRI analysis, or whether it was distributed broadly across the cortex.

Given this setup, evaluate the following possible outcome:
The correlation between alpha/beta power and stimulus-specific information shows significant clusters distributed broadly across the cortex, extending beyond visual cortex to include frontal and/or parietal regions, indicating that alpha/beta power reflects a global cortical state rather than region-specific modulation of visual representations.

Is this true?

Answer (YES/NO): NO